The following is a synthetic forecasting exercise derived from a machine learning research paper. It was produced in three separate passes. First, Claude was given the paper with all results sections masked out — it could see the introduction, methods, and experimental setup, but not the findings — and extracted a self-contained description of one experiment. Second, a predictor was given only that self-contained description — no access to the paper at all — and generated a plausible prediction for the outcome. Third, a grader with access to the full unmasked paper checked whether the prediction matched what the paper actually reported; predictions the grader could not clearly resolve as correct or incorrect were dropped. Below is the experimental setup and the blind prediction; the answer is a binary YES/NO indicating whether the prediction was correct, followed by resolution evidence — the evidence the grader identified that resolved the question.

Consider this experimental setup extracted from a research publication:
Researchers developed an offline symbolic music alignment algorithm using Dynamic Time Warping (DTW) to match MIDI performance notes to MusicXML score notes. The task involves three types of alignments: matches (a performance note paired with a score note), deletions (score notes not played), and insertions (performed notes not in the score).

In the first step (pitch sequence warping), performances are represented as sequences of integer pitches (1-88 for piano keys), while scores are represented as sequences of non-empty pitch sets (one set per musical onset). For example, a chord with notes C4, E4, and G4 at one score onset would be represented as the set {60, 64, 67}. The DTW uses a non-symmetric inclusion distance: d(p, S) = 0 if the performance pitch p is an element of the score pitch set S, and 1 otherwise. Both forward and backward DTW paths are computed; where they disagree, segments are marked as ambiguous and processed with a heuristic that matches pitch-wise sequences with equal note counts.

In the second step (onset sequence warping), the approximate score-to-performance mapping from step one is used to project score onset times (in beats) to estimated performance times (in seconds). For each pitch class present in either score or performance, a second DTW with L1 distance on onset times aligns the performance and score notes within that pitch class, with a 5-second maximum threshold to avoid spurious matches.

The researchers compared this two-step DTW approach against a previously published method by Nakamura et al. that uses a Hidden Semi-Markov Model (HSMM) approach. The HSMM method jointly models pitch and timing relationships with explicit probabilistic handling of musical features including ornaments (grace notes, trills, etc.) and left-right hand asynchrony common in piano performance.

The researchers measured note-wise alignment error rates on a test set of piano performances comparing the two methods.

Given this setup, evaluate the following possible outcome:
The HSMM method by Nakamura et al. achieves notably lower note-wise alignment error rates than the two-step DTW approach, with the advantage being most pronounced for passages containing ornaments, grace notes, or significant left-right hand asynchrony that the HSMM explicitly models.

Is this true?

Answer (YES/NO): NO